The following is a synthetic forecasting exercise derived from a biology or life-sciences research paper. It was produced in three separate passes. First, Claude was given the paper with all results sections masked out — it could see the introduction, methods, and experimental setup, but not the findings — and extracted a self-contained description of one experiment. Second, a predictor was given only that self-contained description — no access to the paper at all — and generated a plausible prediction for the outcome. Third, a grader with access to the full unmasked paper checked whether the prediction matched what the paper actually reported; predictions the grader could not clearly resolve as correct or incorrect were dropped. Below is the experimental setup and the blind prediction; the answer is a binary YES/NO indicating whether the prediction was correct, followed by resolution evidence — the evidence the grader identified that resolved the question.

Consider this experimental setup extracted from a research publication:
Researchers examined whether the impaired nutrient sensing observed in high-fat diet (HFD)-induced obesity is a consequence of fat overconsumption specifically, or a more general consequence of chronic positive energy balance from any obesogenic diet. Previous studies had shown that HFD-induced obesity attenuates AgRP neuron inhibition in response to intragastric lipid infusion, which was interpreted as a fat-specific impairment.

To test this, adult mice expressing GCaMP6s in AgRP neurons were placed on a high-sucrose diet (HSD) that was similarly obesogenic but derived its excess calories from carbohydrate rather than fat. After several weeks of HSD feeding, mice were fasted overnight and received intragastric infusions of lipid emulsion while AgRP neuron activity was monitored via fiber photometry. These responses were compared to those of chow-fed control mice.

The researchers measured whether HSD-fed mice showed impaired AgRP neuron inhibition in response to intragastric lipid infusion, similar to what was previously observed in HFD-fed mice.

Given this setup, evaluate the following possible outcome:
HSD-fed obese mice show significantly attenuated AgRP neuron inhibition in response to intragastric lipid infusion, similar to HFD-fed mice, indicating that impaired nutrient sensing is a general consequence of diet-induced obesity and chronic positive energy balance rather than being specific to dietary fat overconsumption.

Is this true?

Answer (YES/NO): NO